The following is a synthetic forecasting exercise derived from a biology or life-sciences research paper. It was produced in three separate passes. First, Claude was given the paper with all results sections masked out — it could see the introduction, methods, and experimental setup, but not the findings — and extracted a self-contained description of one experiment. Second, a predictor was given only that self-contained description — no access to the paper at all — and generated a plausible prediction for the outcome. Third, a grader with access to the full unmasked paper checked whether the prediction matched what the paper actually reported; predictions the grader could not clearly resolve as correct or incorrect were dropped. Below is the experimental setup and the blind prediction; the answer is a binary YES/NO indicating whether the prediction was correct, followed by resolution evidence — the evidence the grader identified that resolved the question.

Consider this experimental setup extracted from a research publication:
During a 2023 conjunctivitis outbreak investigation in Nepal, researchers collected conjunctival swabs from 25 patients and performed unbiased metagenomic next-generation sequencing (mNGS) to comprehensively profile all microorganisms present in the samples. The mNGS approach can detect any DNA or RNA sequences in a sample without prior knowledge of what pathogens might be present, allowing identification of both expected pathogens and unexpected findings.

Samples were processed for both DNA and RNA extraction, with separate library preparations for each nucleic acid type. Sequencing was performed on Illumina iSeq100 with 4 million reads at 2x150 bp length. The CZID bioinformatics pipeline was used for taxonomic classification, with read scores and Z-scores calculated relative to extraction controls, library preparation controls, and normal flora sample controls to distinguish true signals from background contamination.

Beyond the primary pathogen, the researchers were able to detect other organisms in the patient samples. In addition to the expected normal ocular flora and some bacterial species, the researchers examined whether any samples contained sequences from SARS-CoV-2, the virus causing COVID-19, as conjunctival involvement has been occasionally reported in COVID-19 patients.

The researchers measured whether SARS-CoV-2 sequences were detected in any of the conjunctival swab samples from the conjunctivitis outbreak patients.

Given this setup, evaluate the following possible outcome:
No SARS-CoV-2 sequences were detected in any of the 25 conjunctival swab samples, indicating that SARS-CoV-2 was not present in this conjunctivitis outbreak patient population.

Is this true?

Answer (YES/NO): NO